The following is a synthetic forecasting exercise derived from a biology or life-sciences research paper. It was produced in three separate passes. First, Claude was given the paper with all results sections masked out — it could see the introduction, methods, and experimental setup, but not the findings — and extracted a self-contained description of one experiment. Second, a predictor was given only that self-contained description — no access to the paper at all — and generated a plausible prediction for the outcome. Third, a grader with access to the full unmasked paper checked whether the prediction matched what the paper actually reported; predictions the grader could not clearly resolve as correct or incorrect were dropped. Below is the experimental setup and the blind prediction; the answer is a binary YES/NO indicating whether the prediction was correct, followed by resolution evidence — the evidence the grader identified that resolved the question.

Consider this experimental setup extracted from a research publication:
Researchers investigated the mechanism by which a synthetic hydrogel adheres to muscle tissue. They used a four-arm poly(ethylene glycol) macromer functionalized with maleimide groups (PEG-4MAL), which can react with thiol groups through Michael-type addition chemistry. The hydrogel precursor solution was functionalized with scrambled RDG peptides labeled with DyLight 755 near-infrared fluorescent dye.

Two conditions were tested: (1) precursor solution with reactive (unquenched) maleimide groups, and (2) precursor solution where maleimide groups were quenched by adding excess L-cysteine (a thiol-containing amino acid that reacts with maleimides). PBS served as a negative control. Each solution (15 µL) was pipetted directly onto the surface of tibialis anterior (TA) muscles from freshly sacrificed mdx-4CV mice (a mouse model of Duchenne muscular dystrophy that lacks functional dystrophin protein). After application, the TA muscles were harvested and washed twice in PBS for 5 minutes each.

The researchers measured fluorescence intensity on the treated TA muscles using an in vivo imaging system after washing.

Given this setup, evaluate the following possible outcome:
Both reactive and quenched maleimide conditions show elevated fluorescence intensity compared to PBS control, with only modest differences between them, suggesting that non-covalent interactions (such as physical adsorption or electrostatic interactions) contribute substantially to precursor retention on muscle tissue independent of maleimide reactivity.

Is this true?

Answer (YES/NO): NO